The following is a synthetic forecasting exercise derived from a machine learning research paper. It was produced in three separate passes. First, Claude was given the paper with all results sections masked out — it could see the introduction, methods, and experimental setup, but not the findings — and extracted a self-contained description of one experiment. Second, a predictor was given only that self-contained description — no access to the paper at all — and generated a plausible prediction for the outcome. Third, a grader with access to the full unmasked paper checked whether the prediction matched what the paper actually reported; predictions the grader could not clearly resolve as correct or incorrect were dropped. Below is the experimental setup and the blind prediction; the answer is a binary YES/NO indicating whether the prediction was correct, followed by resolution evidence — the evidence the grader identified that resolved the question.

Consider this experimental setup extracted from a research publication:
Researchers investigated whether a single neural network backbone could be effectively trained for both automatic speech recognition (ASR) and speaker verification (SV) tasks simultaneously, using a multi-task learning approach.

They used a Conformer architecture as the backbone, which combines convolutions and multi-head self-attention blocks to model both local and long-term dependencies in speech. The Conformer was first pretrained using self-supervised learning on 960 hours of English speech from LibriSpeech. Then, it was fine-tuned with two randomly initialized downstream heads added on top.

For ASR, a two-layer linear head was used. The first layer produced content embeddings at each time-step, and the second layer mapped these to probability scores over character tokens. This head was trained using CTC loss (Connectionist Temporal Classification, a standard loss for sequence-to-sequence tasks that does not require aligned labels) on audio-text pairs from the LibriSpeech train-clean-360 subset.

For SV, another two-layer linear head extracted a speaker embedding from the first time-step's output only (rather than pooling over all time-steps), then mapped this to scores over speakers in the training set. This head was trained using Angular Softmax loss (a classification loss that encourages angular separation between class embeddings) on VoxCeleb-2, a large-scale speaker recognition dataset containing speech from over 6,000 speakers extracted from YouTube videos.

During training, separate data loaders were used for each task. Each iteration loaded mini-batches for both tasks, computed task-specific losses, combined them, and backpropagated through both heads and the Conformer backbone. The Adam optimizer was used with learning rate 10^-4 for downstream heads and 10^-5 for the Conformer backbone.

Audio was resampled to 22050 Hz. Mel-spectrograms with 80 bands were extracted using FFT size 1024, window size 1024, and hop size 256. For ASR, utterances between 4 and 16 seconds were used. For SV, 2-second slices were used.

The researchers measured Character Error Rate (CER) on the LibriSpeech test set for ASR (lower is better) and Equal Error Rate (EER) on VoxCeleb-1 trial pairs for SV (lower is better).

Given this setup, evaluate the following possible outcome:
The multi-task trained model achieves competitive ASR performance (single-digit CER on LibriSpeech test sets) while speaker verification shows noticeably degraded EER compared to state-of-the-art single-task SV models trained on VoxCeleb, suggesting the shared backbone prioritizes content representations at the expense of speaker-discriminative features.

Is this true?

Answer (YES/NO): NO